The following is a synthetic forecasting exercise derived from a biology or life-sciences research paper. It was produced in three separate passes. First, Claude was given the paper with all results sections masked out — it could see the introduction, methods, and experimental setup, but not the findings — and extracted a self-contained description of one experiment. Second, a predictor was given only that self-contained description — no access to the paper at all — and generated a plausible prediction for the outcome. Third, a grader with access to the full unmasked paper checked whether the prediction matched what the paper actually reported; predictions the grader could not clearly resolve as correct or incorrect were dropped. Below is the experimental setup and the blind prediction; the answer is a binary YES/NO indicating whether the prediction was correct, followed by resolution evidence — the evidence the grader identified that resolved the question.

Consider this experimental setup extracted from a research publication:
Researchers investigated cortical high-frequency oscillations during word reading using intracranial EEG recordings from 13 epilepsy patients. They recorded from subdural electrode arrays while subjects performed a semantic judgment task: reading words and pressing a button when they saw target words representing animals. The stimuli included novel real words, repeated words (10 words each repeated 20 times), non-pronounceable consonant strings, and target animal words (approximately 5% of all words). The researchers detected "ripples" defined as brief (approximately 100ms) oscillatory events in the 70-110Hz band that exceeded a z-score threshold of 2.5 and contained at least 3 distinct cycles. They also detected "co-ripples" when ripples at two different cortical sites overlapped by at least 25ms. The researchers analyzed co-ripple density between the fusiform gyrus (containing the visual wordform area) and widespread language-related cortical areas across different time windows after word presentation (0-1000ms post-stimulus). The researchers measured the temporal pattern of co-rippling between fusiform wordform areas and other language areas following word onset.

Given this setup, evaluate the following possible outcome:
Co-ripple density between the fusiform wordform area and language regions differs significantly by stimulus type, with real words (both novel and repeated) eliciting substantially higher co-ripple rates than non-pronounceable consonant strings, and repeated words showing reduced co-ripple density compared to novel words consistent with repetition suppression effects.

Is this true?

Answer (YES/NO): NO